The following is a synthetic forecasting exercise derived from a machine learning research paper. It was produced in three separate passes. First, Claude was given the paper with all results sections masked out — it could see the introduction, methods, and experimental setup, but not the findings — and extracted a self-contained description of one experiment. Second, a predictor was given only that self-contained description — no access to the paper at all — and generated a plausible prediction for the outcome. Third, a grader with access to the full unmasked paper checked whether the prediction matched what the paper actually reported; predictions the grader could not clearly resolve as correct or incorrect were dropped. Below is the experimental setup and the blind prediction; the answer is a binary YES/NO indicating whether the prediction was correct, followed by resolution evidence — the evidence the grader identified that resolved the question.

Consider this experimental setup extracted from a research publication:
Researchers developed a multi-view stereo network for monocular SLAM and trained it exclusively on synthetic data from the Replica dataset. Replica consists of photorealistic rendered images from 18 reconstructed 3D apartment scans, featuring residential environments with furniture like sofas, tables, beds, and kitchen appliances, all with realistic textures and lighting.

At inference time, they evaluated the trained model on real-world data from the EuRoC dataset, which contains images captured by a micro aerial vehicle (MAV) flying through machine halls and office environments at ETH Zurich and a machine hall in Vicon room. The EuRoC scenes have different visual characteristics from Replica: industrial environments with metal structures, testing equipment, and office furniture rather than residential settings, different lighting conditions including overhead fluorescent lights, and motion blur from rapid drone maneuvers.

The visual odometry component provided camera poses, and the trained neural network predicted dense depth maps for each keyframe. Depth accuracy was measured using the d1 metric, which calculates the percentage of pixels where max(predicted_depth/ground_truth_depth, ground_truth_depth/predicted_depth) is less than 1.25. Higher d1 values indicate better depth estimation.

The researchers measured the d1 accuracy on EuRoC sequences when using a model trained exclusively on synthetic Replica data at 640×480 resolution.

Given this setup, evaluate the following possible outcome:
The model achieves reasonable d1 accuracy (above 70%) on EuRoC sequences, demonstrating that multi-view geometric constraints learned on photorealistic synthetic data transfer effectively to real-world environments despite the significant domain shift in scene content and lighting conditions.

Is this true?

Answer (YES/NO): YES